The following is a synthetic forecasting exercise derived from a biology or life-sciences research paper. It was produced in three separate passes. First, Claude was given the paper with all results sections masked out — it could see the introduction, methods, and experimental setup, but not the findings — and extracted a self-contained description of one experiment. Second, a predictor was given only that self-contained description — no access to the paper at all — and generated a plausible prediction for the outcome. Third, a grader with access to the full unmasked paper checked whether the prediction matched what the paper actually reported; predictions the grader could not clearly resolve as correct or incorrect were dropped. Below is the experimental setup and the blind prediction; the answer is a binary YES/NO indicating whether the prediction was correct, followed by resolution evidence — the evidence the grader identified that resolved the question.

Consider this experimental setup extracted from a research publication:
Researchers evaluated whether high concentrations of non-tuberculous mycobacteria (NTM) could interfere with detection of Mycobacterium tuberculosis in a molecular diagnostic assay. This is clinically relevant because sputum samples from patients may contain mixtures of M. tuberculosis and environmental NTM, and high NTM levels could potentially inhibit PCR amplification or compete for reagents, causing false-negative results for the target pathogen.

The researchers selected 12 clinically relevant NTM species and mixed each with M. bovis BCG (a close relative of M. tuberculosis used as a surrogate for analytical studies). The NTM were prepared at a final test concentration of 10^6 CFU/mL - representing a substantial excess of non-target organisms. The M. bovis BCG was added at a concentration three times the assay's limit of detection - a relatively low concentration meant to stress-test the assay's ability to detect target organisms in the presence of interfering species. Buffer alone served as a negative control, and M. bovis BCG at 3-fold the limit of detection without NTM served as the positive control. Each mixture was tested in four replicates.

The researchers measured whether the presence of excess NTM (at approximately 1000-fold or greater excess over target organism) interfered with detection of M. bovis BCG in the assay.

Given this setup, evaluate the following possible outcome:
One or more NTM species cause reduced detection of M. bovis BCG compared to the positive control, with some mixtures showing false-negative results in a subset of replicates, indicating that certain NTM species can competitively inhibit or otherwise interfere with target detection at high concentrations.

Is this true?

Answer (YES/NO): NO